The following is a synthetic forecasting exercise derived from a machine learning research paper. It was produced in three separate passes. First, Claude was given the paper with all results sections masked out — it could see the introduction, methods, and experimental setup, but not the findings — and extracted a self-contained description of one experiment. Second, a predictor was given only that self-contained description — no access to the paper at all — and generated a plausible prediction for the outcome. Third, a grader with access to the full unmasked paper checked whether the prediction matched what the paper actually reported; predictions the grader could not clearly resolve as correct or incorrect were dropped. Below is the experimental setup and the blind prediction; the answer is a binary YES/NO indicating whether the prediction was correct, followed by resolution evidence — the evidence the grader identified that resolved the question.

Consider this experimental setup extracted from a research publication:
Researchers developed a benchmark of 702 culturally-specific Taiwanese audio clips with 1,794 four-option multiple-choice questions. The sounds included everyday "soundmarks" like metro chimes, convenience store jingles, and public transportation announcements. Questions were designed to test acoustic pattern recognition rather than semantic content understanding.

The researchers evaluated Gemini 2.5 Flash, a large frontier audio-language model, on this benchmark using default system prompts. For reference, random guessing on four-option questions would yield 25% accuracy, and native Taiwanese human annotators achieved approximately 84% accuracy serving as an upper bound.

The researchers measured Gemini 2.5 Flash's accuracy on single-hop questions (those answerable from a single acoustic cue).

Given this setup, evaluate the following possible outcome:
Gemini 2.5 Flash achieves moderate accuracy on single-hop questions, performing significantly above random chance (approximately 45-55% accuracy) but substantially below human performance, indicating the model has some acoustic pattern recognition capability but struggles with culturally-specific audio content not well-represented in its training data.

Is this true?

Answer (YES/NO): NO